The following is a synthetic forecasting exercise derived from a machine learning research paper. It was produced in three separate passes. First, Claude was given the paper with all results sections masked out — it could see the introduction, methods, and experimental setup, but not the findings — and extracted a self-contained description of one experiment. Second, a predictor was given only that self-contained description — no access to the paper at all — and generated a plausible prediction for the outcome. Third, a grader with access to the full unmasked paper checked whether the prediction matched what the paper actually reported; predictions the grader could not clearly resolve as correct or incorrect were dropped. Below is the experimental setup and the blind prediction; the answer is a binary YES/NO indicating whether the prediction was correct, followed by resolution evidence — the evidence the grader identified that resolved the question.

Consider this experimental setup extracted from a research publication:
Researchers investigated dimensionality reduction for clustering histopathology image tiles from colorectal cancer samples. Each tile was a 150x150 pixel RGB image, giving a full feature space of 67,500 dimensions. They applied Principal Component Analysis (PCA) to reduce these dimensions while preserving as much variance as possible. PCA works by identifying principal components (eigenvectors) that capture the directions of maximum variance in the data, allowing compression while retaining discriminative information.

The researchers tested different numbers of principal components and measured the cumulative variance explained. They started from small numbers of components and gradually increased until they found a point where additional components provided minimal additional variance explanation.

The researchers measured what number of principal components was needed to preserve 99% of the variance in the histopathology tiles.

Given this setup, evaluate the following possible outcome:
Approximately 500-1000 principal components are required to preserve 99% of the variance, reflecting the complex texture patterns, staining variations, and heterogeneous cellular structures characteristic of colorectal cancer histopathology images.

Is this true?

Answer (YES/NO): NO